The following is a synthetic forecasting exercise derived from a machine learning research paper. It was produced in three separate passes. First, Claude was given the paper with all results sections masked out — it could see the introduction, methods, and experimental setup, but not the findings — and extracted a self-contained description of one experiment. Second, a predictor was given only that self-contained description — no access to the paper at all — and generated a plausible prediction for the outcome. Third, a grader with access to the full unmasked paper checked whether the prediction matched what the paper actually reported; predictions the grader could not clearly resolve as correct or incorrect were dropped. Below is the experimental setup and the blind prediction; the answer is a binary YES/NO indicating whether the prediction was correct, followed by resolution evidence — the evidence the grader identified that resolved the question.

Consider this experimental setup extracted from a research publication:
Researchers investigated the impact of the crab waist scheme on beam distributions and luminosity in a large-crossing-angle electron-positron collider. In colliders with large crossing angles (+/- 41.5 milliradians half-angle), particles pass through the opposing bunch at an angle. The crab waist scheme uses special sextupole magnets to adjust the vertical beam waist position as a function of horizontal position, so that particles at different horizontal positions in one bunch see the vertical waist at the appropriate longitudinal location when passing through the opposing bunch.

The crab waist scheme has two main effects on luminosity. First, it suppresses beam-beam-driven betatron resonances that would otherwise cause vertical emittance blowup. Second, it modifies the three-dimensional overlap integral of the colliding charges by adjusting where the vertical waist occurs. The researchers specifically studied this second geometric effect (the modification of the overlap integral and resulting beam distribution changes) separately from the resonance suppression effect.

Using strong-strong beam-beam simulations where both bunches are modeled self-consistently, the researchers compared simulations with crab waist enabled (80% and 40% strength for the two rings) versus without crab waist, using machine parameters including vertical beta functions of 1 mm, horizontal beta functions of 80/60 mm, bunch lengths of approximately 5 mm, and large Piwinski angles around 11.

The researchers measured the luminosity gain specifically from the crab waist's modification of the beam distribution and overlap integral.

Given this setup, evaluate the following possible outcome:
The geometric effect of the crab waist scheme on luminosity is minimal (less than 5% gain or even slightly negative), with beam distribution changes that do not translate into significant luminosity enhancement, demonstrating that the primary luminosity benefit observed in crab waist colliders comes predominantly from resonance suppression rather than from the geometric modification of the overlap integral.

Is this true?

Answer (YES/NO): YES